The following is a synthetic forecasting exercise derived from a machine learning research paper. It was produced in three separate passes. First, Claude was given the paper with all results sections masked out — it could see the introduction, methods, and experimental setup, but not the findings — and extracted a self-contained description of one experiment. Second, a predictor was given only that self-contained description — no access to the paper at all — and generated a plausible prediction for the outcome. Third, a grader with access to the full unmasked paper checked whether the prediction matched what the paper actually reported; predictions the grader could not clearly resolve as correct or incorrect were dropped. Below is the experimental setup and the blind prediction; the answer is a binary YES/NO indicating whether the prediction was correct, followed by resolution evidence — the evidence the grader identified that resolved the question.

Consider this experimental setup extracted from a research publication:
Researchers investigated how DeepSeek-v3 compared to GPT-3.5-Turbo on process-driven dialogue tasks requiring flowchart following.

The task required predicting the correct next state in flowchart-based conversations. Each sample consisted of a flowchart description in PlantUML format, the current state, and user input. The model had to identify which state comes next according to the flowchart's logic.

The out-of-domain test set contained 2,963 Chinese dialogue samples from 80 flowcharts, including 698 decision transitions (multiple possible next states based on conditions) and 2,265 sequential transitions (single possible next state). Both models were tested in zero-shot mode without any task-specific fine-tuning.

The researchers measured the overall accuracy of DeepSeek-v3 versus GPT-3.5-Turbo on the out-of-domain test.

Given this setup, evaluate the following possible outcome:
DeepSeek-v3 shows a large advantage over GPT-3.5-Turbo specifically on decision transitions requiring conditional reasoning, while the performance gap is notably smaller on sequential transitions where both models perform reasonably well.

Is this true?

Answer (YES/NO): NO